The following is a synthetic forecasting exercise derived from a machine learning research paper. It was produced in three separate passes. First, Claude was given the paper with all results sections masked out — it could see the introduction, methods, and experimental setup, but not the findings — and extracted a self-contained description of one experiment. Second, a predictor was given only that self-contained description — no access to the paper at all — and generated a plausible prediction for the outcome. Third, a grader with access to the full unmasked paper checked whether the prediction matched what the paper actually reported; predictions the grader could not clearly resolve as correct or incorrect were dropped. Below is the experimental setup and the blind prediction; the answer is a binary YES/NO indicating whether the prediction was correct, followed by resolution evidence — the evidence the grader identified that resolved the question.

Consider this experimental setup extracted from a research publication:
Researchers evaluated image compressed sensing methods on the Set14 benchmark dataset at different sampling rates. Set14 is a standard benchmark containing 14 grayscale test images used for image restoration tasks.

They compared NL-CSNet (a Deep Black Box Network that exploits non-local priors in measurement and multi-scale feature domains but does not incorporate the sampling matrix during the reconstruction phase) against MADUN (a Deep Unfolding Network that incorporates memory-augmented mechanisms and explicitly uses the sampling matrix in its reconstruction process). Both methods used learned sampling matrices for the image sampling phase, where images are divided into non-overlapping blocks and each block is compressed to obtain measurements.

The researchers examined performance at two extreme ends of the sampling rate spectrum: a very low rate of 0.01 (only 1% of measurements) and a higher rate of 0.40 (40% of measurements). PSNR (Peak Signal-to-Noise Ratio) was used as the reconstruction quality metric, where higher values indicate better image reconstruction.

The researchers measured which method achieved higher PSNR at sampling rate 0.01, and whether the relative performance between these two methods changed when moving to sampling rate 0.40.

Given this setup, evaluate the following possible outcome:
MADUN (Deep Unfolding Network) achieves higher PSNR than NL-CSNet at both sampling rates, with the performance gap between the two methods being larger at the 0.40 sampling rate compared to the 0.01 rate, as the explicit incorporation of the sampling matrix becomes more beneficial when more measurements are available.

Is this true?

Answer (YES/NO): NO